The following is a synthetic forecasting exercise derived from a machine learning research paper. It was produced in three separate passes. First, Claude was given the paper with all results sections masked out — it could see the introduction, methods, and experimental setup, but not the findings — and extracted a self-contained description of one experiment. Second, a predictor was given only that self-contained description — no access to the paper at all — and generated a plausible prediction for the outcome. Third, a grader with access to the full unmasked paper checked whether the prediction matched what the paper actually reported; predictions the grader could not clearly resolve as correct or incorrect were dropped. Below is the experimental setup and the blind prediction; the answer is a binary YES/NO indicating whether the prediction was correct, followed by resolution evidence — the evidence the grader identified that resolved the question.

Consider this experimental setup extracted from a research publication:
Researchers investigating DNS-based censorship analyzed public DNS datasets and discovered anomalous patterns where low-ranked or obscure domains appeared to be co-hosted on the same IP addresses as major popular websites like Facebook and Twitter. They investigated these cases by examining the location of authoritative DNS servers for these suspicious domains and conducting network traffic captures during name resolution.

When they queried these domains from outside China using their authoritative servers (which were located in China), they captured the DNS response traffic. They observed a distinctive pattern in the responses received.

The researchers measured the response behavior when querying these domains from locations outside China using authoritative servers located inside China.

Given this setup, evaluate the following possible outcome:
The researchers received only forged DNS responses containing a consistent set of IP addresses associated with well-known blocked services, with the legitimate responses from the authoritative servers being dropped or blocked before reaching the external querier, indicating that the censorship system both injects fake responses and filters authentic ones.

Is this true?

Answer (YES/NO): NO